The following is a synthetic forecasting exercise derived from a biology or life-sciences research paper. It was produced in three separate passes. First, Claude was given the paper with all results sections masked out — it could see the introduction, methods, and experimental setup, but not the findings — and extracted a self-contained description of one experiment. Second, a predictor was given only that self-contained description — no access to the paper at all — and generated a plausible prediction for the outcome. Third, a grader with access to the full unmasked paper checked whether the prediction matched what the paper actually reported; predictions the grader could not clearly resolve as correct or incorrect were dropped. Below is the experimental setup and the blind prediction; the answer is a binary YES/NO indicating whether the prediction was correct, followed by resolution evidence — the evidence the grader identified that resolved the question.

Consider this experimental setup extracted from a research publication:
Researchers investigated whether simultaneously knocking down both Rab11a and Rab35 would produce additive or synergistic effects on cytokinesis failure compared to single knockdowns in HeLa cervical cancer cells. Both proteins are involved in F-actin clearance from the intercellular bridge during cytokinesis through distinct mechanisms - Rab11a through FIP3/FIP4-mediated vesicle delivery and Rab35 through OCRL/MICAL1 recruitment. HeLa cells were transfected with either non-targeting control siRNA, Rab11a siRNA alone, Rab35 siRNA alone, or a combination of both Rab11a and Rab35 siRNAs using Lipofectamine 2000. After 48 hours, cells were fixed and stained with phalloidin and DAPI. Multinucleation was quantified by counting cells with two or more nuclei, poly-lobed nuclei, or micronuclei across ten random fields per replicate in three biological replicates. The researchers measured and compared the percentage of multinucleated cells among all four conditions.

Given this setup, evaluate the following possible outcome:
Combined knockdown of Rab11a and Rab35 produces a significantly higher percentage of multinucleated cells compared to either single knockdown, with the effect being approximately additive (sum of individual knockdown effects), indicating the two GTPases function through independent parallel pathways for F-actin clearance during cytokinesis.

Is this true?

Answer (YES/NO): NO